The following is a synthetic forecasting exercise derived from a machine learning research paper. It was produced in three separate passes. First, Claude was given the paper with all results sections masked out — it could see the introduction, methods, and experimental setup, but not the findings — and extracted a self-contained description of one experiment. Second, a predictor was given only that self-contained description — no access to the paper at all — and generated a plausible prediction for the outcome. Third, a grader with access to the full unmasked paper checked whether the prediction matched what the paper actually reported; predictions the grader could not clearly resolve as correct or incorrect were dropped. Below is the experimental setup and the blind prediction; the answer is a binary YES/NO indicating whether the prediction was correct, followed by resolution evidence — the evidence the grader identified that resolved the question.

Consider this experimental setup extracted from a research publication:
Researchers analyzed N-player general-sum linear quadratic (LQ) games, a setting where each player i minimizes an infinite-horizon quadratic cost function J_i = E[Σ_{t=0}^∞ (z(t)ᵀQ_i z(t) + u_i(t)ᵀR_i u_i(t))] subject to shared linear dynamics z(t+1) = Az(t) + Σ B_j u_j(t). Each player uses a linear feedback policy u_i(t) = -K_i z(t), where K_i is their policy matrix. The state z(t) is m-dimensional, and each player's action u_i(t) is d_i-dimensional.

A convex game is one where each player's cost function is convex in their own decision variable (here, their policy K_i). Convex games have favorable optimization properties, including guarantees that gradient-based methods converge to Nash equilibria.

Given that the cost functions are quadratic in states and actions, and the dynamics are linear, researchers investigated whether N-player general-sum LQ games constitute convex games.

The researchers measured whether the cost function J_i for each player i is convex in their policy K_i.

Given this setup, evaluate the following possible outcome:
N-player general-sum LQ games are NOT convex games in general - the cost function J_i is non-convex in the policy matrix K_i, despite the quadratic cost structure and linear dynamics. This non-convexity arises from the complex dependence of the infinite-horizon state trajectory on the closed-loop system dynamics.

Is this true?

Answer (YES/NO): YES